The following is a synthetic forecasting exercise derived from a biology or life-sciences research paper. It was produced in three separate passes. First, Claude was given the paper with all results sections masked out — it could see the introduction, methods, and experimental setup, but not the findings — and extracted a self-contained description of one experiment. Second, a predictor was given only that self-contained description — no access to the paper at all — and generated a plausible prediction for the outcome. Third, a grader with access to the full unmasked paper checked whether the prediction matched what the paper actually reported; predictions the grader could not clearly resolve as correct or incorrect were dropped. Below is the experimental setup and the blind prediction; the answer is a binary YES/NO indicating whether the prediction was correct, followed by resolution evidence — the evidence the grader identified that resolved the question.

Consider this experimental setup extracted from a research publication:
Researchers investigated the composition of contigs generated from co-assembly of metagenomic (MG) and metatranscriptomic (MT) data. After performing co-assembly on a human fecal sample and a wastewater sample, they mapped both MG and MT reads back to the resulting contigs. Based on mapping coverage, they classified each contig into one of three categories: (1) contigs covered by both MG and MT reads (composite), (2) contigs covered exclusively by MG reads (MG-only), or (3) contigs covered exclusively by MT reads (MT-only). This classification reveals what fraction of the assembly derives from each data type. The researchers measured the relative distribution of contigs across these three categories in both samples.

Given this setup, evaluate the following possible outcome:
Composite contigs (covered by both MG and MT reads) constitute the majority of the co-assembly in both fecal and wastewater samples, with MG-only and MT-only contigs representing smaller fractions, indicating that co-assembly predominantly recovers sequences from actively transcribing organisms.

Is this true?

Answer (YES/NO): YES